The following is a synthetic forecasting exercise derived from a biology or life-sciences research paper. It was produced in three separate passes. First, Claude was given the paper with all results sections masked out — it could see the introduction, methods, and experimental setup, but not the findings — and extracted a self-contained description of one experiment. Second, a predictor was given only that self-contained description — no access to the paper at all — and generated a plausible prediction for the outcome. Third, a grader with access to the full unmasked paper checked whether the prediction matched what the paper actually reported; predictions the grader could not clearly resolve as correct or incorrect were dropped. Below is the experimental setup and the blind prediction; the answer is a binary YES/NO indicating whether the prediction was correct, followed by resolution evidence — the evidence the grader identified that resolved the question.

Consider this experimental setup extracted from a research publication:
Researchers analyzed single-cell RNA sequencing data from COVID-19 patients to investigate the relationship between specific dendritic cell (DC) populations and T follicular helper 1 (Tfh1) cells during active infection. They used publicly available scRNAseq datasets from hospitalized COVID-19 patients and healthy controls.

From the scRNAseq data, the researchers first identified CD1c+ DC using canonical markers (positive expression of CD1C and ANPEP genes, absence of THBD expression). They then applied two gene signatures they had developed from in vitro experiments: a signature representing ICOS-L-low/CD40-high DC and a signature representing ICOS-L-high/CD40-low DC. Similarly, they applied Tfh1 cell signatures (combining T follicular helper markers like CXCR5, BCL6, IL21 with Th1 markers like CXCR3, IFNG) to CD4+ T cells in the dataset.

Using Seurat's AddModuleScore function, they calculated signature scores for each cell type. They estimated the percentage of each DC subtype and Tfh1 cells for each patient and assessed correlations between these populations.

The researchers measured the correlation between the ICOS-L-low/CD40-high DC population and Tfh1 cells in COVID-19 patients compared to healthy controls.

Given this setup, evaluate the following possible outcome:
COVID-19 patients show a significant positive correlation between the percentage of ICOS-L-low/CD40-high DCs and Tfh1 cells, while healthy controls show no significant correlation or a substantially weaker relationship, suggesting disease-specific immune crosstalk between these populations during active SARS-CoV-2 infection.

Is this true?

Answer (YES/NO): NO